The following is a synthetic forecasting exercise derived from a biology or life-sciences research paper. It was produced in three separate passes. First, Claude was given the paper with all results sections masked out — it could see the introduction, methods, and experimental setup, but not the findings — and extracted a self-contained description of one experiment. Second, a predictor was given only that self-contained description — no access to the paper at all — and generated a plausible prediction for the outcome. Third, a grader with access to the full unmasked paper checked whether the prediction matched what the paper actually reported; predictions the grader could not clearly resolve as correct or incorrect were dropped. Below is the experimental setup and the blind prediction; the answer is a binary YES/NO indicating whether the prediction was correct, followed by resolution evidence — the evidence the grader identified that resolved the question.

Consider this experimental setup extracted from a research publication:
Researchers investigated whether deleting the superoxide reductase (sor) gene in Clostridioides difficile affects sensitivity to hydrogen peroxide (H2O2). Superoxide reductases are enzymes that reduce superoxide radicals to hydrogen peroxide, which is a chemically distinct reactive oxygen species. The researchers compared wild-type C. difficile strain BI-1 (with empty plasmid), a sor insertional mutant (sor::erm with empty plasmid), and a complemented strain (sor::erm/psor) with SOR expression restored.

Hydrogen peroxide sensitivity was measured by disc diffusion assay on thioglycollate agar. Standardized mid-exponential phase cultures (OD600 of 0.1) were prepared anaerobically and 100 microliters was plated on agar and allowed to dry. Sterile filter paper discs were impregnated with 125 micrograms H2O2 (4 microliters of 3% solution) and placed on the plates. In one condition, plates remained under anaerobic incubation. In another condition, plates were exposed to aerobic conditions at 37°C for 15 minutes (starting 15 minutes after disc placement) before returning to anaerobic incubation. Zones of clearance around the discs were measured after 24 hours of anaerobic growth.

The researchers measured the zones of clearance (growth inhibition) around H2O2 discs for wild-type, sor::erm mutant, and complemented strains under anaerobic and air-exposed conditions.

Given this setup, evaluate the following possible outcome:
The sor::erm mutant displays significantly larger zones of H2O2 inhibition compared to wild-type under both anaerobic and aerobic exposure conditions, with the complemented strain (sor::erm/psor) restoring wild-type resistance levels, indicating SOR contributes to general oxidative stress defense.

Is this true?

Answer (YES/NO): NO